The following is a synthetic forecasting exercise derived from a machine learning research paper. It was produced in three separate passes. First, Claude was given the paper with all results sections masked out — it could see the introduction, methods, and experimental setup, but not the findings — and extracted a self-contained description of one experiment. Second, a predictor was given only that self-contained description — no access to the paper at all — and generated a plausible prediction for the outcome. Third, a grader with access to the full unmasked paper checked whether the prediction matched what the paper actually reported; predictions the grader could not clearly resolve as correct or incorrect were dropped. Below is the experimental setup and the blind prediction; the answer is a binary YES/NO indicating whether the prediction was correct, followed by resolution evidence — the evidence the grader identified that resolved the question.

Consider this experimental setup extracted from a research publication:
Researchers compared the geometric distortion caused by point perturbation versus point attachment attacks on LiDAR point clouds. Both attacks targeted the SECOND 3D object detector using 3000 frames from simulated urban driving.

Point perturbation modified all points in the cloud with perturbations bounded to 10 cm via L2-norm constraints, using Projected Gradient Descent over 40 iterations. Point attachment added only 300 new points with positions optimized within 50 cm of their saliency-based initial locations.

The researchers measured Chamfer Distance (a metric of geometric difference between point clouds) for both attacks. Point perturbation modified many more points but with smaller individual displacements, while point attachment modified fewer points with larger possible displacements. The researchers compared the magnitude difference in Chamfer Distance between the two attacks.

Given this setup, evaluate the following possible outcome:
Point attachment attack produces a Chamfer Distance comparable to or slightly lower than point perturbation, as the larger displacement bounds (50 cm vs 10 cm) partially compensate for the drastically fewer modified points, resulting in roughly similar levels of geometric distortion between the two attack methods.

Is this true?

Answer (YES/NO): NO